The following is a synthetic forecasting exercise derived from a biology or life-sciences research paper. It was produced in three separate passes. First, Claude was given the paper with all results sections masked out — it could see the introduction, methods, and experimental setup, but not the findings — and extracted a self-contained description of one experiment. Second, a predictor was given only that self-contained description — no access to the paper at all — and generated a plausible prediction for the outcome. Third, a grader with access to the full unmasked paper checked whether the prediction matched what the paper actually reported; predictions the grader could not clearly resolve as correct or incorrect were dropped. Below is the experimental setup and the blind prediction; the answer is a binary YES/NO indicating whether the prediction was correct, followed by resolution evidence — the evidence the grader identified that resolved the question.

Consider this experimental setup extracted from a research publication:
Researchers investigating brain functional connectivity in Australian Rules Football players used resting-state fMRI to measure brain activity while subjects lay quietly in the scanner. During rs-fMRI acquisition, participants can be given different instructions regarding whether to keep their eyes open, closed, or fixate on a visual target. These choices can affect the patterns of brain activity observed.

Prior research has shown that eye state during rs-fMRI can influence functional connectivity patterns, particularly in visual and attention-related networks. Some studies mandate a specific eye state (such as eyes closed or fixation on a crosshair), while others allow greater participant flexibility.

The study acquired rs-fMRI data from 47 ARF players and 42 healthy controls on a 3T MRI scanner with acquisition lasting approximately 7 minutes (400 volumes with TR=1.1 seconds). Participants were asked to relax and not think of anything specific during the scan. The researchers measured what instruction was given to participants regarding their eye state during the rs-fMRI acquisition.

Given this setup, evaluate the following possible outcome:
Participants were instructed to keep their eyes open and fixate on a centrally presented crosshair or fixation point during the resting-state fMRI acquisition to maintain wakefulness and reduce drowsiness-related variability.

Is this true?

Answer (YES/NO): NO